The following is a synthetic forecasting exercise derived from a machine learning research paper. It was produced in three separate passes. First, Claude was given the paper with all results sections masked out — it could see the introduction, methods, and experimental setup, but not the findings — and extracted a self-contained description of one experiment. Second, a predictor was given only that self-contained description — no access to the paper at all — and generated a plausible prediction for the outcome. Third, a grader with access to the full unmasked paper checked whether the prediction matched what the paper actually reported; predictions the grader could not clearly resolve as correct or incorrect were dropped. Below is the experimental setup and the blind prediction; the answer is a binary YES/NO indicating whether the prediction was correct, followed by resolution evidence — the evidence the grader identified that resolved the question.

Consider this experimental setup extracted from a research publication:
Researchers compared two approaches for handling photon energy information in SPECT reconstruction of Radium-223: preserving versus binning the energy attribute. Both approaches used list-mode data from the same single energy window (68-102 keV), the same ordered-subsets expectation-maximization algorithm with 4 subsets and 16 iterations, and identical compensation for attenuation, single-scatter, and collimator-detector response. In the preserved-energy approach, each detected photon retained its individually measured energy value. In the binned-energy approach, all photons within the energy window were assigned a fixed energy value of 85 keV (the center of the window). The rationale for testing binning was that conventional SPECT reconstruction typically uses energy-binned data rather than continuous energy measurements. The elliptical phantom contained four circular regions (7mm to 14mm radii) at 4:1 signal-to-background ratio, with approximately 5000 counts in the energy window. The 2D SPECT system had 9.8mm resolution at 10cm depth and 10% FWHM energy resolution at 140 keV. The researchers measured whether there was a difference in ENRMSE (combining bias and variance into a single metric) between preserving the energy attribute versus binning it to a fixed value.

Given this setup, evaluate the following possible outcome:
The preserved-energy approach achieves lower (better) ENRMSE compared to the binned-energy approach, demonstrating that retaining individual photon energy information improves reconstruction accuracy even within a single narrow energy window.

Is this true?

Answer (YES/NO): YES